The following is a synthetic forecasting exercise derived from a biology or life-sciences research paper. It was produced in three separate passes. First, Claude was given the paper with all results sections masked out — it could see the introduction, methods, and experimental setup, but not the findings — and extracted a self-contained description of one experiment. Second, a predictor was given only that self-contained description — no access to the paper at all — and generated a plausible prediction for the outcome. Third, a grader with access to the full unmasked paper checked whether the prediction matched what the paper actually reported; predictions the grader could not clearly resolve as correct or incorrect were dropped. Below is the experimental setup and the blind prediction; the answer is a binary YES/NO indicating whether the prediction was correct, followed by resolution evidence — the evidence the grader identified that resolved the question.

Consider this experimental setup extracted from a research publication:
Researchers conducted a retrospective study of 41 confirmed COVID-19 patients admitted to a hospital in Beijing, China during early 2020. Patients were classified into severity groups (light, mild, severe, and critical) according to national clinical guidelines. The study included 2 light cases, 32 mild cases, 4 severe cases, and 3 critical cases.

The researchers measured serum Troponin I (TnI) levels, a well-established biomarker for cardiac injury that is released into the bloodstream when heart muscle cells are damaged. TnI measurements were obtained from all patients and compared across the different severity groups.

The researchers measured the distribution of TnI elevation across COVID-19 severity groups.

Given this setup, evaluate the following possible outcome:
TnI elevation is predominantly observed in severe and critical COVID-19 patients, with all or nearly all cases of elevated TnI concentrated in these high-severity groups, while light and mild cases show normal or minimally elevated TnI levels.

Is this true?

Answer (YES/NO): YES